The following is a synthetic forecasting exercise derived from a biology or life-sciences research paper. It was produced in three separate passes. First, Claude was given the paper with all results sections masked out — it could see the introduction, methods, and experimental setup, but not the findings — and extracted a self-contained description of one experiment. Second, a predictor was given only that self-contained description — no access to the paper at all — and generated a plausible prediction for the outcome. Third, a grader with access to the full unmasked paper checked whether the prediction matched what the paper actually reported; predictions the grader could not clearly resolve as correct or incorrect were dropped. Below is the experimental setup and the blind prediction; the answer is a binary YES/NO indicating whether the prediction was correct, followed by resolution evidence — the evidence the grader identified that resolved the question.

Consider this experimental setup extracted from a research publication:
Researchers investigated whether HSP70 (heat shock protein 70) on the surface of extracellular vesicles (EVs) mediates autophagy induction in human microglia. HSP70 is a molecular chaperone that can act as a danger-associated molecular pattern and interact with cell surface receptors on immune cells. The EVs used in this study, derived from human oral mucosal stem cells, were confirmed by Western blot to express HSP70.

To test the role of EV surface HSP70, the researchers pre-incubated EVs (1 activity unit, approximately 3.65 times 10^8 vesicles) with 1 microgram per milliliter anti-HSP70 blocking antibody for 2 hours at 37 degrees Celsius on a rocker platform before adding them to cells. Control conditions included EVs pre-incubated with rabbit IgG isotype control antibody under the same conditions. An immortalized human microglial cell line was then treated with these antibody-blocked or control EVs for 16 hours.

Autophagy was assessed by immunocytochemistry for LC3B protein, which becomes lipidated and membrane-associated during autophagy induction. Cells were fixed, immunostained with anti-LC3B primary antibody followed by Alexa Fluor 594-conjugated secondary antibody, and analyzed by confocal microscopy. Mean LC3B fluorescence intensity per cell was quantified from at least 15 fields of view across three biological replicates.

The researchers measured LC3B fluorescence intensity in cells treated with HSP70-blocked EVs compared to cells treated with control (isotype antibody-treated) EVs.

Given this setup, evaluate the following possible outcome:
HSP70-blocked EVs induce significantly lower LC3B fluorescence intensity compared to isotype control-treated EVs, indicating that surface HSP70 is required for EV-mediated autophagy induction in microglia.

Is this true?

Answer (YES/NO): YES